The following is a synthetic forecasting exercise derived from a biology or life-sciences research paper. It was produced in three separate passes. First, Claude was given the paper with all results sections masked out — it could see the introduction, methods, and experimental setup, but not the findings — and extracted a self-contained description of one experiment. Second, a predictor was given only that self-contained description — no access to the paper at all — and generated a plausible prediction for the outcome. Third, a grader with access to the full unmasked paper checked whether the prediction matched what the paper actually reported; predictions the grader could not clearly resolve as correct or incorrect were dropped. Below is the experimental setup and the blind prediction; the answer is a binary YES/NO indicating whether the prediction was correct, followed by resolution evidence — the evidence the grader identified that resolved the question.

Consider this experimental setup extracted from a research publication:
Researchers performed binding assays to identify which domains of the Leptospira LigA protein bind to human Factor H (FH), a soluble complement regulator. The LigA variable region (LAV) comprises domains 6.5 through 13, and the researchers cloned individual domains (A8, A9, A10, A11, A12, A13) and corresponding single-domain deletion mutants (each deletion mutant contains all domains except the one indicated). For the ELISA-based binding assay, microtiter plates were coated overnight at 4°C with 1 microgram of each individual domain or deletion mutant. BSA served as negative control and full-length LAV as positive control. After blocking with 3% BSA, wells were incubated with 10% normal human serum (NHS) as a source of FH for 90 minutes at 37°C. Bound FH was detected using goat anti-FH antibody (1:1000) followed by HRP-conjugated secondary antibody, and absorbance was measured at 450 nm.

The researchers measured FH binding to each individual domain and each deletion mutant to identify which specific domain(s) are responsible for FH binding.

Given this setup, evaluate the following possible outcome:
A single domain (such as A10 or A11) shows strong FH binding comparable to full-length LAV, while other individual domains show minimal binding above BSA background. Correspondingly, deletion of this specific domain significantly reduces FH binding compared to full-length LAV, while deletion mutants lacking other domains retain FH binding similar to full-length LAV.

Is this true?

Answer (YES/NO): YES